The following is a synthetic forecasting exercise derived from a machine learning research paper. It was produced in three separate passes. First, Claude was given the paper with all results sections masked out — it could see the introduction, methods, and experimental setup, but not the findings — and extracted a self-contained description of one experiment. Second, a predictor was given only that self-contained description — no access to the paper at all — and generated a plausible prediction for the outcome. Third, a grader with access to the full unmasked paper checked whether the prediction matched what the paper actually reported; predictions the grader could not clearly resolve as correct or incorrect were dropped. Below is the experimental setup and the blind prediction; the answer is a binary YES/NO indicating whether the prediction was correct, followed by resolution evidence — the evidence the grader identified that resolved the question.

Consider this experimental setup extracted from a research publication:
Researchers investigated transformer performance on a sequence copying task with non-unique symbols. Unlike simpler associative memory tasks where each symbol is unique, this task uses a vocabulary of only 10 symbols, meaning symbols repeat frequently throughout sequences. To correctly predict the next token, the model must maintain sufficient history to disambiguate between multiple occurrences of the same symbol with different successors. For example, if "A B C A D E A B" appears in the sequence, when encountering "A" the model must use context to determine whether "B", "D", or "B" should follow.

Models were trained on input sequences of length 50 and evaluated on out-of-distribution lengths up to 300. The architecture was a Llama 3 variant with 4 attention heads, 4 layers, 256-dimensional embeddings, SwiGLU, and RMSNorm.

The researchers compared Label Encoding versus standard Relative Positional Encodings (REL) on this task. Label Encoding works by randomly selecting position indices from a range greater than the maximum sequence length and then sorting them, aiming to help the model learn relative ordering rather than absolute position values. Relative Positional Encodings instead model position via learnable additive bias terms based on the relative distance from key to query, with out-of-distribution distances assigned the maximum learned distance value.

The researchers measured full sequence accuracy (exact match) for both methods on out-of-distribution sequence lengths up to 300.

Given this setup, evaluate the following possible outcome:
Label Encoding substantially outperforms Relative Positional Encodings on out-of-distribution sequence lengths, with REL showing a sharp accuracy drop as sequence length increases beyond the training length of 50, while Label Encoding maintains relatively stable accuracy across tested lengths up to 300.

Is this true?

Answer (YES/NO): NO